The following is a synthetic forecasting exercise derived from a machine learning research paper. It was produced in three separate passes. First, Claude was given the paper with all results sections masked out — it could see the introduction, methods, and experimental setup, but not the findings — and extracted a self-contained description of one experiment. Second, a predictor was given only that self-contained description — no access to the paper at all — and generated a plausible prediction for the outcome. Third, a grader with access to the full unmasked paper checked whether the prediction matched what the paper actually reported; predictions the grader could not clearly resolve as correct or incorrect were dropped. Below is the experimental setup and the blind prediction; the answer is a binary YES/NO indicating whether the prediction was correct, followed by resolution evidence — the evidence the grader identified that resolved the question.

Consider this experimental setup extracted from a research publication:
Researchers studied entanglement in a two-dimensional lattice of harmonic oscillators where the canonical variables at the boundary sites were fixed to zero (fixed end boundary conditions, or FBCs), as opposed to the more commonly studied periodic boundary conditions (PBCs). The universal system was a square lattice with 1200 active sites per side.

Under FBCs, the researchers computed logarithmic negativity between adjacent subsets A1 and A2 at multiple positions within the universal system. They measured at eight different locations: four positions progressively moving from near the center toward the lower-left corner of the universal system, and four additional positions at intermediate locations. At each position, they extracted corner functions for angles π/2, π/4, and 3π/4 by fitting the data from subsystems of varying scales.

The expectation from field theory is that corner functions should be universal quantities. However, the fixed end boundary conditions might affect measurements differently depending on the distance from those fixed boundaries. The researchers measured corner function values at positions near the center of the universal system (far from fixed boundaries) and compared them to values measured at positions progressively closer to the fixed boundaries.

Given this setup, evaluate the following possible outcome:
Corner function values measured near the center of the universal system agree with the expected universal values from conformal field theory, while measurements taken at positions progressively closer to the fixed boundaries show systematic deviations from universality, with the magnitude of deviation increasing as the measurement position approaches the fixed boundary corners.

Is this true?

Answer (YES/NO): NO